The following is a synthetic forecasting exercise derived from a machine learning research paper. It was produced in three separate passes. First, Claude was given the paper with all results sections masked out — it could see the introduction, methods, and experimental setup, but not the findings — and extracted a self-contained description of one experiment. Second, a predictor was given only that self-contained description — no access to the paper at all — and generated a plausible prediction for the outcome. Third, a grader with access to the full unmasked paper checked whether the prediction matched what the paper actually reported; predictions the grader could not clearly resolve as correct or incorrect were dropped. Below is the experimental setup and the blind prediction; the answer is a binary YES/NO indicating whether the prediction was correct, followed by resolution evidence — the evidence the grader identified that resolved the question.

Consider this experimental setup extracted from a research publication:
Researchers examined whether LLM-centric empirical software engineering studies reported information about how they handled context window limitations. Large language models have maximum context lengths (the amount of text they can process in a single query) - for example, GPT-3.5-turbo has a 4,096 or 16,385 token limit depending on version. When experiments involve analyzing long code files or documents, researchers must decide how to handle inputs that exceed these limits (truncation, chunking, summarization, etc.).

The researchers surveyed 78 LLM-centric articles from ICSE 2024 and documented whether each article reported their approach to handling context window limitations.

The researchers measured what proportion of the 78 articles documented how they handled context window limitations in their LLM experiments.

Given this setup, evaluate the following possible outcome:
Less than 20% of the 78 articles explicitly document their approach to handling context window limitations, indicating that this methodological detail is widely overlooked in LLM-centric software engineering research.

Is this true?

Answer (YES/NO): NO